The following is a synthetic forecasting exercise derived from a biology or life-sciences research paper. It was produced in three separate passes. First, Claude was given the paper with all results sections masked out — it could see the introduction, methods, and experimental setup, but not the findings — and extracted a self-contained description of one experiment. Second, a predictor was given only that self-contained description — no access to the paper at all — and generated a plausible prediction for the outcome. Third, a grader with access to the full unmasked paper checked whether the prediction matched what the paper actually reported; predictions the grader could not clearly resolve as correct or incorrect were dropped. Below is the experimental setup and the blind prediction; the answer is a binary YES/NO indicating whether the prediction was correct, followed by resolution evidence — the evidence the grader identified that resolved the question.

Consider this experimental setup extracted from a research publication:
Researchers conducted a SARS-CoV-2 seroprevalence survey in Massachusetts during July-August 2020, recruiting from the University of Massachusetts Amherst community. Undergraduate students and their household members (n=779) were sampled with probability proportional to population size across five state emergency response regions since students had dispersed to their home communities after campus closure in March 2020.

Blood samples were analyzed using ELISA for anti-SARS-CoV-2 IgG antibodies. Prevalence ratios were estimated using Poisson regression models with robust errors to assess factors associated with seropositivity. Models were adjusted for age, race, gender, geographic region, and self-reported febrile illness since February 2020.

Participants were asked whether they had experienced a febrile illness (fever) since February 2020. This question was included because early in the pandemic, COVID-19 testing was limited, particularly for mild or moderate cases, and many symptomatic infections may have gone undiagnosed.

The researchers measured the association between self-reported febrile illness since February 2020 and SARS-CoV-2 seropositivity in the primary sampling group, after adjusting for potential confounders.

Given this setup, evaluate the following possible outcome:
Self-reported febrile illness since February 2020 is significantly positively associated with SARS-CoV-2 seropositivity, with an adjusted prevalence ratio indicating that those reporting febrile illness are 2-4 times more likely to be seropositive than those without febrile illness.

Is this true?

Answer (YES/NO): YES